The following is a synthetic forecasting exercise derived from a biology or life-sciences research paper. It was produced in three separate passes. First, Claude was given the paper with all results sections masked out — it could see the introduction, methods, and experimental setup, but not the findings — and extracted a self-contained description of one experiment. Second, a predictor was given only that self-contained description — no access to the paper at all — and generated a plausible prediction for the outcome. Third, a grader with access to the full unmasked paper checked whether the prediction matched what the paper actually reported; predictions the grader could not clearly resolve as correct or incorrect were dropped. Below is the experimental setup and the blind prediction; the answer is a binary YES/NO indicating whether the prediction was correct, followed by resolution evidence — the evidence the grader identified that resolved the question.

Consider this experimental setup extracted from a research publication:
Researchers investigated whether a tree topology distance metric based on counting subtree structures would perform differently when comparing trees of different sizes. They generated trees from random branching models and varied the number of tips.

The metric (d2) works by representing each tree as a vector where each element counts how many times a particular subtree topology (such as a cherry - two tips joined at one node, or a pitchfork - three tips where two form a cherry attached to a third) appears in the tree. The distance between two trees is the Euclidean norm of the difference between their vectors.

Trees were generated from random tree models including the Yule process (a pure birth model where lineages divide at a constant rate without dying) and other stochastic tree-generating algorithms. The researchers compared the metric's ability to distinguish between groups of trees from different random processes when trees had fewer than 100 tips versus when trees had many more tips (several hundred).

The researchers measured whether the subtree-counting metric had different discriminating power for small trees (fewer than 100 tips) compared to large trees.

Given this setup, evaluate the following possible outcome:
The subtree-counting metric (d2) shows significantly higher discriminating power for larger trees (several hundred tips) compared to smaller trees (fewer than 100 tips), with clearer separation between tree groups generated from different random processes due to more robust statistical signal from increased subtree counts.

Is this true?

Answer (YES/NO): YES